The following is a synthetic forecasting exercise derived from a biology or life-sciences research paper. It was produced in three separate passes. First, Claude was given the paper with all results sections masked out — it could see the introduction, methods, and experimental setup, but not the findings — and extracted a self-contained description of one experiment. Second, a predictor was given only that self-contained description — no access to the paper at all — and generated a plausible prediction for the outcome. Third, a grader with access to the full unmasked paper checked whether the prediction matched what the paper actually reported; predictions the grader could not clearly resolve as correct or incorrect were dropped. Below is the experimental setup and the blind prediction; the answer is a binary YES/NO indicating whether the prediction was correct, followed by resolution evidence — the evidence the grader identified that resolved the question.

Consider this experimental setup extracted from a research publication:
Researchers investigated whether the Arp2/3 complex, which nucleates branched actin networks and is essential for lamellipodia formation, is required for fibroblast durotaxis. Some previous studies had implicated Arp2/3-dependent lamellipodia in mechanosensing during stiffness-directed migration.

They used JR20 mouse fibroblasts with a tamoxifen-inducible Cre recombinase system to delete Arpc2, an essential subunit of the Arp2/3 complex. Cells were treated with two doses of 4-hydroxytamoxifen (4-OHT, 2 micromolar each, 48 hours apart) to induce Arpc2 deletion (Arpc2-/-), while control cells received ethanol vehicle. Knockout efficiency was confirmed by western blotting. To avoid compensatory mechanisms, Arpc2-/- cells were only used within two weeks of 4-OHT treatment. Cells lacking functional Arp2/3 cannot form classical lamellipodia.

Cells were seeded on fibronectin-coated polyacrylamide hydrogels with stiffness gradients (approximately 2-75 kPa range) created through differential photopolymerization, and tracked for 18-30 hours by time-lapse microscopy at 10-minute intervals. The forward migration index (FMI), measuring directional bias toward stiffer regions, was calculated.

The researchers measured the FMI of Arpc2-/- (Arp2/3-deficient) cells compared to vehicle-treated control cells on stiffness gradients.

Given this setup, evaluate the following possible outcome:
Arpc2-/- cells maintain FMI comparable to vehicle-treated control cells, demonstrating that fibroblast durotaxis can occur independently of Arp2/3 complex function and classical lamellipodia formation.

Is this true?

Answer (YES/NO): YES